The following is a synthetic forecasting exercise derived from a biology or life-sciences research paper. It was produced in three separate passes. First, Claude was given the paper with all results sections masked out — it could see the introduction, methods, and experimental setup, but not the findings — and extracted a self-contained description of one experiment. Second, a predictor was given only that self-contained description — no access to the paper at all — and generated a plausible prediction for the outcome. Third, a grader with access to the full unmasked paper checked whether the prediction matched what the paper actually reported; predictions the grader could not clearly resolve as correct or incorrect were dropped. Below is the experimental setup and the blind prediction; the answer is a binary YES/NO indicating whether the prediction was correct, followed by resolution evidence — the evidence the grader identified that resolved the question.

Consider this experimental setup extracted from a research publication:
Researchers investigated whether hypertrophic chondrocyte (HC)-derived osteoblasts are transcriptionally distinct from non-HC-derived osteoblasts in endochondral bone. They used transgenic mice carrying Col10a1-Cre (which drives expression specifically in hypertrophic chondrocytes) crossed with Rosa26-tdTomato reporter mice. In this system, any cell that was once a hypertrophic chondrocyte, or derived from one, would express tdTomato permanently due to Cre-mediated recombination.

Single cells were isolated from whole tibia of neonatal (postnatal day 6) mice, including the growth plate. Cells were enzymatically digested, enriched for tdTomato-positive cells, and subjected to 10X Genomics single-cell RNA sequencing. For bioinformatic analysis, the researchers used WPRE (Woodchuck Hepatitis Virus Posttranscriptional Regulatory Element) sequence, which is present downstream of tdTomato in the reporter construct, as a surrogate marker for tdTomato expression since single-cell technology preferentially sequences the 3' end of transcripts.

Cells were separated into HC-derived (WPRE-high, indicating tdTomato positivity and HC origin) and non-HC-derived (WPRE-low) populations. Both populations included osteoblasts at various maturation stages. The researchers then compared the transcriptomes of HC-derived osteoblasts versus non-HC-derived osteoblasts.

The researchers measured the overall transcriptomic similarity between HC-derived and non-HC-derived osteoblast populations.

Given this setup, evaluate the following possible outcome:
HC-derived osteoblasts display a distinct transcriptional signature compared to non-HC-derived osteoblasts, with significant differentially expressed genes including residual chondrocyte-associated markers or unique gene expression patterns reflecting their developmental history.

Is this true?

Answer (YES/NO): NO